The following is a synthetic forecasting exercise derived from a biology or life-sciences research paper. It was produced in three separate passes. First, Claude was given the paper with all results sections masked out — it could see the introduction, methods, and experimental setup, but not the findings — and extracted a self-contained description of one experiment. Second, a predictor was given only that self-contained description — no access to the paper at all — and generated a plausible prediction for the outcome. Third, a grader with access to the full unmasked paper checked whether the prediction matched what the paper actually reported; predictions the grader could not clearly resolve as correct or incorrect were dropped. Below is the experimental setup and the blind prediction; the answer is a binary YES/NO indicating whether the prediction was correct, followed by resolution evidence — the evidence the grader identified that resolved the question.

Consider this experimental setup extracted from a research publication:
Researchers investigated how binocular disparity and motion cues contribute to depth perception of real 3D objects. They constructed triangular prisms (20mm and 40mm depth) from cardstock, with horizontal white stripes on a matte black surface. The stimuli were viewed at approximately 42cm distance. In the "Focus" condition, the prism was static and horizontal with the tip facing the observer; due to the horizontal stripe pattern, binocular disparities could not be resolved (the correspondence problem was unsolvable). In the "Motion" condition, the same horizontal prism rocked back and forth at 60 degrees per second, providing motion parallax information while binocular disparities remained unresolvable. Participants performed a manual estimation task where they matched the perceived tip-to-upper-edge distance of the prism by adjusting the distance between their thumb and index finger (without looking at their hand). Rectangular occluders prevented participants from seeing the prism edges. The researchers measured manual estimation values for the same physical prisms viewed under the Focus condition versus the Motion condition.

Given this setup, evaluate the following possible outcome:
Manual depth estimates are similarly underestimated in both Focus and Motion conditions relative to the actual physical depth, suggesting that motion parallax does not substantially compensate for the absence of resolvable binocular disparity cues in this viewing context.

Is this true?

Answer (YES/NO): NO